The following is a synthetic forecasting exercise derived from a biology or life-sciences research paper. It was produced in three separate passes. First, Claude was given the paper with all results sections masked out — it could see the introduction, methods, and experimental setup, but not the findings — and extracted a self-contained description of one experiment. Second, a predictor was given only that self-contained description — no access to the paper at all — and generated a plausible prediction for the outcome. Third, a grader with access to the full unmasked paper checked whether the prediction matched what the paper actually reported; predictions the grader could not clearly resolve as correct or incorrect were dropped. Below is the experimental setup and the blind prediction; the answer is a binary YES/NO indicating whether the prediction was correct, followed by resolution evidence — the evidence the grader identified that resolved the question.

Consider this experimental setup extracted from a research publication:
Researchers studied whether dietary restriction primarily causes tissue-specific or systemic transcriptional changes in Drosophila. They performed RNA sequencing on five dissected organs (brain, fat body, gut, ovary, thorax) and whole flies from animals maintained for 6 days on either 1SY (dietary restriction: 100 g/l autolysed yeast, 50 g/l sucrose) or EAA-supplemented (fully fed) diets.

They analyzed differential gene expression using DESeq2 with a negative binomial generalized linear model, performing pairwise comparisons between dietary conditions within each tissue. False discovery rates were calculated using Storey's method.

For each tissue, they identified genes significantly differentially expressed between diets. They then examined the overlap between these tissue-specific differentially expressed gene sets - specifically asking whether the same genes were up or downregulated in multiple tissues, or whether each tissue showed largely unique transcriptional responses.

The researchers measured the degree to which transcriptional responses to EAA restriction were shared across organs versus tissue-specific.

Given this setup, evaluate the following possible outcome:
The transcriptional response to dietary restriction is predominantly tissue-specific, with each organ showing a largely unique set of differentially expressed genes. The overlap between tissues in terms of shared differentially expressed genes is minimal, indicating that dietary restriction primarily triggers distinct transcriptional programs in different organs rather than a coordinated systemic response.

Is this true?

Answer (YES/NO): YES